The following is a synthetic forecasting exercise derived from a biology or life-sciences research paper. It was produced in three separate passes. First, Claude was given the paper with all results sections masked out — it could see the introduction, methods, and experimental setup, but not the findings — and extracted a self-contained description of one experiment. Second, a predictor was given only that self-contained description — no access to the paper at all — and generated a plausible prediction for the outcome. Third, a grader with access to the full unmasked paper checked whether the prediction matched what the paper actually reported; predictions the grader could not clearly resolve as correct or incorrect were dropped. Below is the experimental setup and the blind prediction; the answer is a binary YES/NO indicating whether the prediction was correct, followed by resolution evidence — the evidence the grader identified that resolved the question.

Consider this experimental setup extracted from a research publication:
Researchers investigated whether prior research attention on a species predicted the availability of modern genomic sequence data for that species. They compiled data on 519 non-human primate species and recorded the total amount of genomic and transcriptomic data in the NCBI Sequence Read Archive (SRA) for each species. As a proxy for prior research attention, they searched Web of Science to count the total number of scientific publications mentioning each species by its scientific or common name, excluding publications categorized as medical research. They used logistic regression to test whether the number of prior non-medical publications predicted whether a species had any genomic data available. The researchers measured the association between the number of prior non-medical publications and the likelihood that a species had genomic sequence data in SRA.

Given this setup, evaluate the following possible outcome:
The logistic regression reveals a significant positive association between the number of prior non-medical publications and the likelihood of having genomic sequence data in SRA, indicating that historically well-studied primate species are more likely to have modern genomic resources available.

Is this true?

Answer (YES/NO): YES